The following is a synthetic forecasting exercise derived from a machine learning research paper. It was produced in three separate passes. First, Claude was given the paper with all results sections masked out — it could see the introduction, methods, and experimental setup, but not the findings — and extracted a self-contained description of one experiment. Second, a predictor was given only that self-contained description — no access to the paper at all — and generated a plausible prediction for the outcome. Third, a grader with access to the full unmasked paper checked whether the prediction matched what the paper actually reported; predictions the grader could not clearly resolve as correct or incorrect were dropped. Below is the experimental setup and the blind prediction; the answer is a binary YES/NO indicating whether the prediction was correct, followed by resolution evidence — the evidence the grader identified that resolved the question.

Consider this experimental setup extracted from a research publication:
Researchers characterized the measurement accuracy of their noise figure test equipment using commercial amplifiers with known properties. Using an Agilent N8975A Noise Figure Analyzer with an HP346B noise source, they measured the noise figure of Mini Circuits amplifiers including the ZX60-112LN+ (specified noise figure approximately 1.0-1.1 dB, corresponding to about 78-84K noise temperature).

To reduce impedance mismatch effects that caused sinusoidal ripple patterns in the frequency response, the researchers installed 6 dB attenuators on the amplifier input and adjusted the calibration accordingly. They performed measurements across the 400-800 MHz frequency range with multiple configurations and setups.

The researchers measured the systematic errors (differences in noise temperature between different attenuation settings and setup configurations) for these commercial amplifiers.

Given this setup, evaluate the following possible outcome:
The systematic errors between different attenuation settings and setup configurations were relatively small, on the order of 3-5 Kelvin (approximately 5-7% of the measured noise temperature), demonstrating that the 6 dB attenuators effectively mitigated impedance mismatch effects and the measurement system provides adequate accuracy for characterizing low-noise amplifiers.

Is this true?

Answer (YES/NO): NO